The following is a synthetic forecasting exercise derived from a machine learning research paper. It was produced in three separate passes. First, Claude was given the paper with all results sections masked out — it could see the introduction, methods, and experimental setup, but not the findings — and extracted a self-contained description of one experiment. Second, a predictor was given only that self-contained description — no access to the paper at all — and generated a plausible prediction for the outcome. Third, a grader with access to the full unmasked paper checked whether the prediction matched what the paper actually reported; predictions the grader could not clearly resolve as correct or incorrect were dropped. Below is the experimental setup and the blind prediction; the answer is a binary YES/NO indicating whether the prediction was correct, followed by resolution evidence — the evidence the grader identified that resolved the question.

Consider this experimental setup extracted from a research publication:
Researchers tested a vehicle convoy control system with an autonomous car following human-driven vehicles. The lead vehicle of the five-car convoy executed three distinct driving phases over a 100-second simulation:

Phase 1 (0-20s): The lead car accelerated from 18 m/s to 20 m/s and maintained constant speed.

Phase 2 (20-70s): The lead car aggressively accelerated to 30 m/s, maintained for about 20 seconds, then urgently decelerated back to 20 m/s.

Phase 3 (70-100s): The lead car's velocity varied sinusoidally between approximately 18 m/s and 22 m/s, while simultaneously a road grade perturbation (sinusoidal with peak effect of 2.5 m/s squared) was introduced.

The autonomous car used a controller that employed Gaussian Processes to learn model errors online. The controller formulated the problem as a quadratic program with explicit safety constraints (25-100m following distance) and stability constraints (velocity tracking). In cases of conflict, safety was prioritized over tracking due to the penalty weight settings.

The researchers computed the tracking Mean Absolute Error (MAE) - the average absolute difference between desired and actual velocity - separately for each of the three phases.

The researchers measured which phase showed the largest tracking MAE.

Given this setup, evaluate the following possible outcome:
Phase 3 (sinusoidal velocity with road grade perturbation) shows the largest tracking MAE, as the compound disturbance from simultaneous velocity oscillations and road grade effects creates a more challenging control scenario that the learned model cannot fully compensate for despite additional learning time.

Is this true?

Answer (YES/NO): NO